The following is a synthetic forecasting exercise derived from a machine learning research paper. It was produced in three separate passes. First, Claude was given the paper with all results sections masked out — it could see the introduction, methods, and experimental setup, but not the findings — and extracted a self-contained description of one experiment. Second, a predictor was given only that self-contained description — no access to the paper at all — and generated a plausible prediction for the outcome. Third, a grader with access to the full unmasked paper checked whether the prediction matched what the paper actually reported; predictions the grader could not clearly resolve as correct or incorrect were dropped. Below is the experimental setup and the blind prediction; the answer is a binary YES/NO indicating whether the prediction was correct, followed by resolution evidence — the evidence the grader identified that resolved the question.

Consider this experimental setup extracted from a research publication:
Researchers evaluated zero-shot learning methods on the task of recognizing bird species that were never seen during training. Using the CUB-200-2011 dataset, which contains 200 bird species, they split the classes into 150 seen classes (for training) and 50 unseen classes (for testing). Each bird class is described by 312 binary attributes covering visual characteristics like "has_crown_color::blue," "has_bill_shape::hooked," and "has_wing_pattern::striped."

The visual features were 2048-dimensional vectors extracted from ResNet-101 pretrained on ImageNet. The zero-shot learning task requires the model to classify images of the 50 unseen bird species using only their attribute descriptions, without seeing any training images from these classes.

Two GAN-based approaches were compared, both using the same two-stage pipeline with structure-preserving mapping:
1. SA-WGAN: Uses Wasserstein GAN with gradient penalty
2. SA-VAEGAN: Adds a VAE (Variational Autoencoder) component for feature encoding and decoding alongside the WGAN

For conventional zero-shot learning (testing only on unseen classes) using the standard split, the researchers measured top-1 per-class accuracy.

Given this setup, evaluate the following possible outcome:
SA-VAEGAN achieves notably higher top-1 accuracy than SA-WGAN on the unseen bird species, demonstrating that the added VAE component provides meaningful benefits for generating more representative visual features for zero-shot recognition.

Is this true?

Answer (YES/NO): NO